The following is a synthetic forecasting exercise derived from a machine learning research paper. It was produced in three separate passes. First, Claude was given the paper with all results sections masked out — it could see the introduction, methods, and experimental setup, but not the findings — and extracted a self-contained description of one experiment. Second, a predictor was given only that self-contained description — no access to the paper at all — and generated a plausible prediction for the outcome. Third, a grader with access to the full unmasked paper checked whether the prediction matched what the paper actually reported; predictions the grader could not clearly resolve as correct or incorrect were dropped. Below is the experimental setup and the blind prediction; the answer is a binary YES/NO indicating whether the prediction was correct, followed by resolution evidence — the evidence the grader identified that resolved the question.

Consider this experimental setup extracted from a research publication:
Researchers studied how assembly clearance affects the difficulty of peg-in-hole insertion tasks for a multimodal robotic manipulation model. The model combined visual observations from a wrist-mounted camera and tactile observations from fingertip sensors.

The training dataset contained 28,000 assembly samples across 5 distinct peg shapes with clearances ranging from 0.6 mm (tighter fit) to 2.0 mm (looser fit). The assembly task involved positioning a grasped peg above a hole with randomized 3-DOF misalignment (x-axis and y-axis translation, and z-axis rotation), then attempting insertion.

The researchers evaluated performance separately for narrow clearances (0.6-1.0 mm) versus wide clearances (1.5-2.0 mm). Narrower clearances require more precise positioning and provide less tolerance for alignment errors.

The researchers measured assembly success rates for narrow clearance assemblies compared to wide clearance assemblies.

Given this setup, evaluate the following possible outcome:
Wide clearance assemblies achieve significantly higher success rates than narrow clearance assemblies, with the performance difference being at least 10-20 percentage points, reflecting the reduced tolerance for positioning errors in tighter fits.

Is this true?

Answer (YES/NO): NO